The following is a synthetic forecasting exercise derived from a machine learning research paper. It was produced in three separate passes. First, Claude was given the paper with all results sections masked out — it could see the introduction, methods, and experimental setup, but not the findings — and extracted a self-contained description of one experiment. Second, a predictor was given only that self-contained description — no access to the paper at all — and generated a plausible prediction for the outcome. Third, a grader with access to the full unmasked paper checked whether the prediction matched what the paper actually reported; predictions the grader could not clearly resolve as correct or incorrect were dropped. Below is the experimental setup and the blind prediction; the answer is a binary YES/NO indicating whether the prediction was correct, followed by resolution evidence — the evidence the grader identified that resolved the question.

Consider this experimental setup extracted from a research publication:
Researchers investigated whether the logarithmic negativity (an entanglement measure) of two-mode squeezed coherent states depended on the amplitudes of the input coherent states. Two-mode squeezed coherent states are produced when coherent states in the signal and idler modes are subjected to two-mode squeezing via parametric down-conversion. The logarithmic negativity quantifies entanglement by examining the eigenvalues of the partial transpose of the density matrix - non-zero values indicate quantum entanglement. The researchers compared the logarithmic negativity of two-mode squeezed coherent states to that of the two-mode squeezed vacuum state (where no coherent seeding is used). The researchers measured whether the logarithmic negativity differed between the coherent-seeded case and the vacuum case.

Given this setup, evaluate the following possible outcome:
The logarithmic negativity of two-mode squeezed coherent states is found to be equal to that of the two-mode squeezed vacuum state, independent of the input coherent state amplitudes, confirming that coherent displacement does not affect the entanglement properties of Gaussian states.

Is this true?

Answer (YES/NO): YES